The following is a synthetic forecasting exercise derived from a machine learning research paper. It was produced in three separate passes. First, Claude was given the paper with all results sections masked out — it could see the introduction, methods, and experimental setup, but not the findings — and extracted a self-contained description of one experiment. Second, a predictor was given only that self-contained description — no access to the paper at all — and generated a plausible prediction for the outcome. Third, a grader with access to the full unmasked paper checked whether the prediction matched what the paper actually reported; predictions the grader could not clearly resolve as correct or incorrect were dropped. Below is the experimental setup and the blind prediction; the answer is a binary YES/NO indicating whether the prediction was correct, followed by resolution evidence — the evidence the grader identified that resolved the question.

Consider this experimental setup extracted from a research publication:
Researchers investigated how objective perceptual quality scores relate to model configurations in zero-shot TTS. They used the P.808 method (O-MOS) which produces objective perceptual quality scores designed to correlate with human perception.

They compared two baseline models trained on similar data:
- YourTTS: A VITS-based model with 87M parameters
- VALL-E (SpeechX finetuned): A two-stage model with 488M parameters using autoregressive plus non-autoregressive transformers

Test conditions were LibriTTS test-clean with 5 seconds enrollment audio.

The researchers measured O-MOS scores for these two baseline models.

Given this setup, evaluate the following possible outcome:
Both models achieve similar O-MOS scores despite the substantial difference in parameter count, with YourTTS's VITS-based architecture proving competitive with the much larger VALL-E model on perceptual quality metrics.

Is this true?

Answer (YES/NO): YES